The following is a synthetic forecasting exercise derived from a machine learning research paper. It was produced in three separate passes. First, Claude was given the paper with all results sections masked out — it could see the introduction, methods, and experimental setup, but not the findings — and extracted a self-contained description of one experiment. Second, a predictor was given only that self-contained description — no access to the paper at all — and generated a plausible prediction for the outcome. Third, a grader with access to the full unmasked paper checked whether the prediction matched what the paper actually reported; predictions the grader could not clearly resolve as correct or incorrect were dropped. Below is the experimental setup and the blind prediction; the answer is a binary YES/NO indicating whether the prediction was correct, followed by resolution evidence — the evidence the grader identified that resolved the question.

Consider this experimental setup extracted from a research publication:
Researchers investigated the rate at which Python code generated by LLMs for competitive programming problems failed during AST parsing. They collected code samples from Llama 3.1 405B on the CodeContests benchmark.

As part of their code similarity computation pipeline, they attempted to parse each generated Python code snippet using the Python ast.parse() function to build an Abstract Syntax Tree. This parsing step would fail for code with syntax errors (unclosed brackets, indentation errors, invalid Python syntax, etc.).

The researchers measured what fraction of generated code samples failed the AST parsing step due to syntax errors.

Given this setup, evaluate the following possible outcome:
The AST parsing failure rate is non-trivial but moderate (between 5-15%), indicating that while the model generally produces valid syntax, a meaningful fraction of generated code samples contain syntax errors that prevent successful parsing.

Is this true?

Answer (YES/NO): NO